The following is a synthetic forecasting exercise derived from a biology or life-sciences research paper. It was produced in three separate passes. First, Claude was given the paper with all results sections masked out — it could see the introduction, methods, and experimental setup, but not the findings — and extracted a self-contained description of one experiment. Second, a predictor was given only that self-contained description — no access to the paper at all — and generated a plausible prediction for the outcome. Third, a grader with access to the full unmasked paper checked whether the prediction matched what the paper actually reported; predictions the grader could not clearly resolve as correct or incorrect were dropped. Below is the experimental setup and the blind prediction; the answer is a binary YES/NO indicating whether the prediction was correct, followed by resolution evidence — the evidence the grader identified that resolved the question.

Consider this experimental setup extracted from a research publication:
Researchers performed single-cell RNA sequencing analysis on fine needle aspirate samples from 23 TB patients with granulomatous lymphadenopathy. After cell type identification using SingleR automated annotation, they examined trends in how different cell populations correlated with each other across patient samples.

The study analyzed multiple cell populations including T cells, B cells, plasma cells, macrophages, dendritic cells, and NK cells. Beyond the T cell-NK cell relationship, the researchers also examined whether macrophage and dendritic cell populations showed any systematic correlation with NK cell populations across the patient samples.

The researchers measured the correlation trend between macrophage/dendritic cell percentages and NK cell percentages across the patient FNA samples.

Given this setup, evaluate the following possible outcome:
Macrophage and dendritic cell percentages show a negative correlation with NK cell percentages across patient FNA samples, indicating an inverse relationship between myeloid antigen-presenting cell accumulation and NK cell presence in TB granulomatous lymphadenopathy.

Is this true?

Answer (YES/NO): NO